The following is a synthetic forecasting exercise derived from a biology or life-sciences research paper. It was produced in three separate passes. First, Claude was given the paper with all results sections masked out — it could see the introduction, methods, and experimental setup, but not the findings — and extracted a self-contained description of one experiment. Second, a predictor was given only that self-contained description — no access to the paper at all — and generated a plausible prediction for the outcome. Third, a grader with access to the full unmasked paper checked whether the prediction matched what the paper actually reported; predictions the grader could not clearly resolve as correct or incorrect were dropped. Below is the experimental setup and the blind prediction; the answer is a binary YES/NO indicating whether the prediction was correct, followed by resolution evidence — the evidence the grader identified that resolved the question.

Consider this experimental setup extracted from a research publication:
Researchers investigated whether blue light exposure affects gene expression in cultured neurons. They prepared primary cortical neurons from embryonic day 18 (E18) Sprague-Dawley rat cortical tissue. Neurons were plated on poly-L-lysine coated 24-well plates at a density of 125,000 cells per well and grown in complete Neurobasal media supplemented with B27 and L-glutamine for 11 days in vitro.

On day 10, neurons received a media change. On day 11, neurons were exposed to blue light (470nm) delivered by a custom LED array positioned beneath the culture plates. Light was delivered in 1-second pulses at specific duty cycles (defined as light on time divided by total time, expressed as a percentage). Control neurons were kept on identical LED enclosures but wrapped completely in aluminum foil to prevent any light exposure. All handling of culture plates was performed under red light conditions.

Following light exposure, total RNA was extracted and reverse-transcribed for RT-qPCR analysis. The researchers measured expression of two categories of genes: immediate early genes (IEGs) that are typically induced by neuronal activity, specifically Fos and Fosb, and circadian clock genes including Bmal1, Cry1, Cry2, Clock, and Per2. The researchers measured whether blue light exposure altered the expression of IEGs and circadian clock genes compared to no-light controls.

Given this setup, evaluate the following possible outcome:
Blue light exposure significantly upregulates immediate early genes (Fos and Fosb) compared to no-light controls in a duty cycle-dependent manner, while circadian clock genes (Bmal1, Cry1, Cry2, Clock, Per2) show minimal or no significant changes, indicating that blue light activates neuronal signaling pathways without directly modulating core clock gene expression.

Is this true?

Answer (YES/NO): YES